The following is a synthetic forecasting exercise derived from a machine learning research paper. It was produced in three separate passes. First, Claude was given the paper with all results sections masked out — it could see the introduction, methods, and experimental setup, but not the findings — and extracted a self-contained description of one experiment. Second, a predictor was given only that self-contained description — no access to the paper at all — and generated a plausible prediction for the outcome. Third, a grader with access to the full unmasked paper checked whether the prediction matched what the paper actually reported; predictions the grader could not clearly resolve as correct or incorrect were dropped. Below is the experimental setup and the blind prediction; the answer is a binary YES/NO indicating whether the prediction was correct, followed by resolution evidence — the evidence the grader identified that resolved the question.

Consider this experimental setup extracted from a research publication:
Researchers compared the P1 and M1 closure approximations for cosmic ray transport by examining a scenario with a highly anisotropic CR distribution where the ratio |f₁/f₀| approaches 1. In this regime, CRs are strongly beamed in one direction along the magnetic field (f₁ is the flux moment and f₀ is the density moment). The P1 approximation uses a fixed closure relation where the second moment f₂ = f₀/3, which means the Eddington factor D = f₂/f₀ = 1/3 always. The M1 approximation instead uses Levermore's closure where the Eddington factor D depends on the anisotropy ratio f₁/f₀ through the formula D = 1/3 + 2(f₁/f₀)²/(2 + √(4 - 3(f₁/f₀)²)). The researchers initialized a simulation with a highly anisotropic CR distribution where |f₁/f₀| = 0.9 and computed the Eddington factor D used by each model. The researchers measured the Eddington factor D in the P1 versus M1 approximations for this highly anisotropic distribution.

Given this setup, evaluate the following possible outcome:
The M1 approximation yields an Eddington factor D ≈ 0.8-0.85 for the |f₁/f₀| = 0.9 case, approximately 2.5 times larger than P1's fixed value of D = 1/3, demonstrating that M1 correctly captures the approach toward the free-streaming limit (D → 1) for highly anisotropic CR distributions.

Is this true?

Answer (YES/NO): YES